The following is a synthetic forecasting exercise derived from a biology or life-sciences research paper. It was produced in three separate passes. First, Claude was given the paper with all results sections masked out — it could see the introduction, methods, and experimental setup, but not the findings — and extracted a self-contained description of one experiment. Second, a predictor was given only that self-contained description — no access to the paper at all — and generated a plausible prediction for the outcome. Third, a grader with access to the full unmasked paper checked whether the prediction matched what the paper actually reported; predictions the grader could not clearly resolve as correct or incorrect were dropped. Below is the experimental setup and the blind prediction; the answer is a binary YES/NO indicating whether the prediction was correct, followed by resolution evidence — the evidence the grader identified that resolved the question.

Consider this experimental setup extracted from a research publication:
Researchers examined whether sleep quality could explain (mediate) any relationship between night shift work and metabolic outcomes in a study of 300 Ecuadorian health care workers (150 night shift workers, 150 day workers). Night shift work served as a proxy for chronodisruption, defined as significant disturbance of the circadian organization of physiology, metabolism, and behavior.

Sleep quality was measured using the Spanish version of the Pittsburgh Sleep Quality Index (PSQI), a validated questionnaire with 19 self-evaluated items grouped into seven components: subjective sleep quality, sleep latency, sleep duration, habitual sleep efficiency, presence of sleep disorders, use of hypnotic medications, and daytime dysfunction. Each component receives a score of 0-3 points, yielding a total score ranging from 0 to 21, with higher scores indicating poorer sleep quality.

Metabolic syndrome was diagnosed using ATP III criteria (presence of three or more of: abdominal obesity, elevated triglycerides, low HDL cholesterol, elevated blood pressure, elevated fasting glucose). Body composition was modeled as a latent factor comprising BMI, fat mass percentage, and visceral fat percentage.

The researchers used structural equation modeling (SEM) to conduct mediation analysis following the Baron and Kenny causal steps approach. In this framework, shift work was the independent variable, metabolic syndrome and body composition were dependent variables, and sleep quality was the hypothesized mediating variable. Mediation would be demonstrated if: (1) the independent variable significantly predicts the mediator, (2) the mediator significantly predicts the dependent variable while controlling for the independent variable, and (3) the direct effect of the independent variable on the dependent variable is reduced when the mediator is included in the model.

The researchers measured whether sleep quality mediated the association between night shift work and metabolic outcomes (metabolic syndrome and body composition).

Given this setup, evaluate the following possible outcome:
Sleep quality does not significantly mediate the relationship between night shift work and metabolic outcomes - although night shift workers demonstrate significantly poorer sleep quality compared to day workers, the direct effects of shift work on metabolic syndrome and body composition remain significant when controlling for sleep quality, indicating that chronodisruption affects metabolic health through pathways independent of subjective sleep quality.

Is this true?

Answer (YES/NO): NO